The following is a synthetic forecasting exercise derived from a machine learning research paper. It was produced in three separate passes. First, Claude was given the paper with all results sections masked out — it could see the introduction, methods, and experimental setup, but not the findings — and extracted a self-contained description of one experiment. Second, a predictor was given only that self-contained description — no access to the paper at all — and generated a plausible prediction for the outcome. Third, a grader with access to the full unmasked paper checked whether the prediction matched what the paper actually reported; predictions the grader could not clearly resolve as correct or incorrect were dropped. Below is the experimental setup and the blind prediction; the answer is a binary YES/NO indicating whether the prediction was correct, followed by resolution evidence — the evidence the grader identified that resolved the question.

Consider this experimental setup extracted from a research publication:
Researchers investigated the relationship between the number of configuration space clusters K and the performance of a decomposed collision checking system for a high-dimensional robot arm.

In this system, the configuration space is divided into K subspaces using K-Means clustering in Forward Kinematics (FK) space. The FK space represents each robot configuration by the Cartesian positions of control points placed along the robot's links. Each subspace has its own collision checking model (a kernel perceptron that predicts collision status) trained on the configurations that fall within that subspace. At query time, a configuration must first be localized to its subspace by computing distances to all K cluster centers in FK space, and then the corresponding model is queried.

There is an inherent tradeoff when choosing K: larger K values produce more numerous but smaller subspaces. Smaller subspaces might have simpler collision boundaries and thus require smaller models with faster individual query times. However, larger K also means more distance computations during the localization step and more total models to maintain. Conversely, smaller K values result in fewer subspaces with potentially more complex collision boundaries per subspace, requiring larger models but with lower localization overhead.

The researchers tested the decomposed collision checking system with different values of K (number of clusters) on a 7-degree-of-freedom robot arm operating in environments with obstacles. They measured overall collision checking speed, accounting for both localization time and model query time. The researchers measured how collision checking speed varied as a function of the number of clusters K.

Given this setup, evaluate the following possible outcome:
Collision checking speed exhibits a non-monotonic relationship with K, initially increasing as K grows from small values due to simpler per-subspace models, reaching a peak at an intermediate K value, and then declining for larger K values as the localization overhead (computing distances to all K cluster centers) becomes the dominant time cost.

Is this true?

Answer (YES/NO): YES